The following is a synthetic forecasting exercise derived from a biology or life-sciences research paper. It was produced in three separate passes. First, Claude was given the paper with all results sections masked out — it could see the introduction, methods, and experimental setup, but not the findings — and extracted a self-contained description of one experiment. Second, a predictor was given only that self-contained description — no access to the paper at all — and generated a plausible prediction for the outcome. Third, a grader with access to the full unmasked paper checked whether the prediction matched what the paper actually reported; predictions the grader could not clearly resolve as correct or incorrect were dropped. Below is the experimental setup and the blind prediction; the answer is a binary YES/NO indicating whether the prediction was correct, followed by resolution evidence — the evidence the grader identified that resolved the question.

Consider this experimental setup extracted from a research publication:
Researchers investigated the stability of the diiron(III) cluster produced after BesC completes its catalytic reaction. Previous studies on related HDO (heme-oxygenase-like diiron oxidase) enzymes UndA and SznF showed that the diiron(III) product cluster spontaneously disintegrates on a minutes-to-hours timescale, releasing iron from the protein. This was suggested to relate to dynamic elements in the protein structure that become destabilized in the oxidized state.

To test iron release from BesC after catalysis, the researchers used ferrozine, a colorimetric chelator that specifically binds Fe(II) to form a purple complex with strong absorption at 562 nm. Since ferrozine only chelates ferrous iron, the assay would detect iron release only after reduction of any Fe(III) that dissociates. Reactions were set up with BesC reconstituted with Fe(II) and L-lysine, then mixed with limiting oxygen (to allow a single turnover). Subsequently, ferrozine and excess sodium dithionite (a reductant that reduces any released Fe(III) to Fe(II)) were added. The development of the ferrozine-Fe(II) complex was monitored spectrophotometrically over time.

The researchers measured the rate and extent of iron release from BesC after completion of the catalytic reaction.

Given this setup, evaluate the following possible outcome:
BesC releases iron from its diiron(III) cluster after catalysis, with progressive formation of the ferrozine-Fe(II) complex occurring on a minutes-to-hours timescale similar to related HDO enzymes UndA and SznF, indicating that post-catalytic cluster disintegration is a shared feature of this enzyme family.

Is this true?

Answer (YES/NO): YES